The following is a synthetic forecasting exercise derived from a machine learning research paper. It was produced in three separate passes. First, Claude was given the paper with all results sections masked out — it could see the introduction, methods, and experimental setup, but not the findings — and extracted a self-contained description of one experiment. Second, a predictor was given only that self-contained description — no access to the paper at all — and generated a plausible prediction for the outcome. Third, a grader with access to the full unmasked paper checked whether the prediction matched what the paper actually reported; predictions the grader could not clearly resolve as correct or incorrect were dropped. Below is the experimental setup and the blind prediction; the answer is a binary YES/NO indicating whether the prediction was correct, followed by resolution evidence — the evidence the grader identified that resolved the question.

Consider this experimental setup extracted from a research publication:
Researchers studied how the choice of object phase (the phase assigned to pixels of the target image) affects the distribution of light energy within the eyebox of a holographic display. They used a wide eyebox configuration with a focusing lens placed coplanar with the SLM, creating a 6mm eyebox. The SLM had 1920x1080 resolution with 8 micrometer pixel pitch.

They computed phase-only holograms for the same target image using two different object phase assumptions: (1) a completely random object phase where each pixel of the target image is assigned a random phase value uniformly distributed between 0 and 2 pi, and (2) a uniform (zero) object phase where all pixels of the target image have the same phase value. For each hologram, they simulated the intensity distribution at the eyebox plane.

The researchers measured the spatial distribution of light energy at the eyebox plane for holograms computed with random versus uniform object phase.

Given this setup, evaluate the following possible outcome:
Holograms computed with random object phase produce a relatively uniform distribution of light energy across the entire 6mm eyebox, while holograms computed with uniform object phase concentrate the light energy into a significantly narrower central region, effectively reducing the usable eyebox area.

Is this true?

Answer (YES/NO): YES